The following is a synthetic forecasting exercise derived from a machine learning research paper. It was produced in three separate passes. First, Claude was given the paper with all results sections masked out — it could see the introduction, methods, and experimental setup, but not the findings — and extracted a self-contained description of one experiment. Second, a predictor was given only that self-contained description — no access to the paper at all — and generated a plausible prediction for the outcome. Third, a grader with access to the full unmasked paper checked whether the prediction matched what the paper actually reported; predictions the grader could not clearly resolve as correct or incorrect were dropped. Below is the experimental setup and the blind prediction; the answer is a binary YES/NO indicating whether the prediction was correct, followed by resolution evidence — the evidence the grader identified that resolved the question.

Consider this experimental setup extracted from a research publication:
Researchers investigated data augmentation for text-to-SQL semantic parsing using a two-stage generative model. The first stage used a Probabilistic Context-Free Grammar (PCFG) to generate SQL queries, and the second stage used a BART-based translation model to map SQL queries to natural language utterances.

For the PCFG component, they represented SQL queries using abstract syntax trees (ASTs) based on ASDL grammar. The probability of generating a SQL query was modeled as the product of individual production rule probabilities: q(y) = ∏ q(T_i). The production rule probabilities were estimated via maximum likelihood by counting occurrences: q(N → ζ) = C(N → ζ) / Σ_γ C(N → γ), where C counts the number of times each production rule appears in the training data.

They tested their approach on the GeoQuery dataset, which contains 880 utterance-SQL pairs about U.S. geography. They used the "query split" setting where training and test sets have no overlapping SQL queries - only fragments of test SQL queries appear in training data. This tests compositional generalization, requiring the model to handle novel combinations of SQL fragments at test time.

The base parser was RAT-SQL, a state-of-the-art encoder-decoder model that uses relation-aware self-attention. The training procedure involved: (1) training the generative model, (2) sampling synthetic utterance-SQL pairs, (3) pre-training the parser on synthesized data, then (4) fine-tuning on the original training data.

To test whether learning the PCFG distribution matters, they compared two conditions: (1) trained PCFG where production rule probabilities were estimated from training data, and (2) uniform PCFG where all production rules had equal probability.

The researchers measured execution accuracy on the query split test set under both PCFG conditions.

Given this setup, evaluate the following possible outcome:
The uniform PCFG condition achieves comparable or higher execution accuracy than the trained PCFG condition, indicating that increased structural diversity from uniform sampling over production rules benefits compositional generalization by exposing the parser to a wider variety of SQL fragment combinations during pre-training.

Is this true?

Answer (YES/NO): NO